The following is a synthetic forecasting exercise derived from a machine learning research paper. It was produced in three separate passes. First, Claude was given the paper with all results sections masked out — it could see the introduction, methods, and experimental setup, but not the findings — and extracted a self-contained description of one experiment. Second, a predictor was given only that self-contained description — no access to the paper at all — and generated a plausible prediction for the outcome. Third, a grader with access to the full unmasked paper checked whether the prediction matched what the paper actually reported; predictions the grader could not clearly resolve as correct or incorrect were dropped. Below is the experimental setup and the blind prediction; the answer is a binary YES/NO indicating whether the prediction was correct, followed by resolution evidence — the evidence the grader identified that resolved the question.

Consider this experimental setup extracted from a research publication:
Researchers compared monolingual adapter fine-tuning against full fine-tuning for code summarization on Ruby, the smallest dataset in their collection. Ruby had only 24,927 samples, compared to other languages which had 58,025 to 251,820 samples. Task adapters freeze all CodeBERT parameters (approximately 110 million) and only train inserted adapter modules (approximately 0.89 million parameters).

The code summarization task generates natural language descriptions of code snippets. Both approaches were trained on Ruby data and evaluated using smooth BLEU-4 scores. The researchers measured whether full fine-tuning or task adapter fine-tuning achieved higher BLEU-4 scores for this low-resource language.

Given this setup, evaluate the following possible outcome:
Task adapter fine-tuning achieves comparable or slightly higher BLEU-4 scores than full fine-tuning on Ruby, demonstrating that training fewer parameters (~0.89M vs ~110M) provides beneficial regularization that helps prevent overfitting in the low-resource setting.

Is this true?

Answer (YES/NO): YES